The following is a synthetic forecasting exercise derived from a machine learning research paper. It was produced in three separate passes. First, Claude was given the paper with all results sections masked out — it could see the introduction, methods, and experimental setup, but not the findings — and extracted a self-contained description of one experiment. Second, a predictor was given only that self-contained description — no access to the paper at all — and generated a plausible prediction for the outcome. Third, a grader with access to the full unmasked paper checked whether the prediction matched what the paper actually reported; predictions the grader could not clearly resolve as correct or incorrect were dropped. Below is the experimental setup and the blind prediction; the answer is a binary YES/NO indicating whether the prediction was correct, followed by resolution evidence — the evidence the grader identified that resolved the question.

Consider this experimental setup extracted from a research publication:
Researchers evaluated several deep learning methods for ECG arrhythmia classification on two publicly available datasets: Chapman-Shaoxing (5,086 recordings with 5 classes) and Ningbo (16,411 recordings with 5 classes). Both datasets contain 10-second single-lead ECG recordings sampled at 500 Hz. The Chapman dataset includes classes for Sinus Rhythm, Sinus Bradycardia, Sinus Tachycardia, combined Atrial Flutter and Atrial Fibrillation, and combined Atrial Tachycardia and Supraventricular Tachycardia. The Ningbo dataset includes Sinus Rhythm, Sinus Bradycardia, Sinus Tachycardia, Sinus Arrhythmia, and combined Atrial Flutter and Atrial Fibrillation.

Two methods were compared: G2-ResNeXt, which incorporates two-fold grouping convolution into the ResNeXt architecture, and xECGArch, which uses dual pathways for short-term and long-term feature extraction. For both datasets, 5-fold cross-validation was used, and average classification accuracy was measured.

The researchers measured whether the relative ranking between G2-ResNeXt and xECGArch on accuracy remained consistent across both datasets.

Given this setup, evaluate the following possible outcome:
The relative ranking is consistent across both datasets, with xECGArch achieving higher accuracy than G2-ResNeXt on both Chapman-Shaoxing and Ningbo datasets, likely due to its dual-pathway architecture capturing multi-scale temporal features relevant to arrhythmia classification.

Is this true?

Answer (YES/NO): NO